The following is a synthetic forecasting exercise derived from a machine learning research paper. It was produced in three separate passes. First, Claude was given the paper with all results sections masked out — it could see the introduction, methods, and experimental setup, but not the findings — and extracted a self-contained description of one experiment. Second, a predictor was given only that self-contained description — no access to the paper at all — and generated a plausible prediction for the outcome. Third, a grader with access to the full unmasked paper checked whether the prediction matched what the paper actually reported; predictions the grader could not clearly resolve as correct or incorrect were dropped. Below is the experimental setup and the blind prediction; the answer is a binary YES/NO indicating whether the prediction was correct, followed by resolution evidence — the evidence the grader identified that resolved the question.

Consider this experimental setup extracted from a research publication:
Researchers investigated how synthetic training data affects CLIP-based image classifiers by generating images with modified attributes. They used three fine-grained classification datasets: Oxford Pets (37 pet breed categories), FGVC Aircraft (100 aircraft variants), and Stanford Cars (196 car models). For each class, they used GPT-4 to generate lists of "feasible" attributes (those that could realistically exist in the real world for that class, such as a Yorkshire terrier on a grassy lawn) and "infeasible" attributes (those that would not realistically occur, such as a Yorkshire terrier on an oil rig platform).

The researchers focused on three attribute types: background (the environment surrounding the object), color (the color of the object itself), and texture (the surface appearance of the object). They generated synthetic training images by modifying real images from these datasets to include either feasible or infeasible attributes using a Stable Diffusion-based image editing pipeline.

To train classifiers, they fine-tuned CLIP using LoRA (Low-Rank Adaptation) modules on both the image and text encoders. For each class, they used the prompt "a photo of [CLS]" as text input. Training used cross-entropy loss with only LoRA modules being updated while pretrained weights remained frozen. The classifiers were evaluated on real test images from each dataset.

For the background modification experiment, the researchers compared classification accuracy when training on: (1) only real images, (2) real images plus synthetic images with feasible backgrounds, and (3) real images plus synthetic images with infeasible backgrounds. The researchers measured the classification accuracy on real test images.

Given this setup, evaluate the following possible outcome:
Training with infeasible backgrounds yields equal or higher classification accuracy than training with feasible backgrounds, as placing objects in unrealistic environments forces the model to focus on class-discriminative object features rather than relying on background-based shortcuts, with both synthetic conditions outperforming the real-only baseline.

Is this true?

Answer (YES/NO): NO